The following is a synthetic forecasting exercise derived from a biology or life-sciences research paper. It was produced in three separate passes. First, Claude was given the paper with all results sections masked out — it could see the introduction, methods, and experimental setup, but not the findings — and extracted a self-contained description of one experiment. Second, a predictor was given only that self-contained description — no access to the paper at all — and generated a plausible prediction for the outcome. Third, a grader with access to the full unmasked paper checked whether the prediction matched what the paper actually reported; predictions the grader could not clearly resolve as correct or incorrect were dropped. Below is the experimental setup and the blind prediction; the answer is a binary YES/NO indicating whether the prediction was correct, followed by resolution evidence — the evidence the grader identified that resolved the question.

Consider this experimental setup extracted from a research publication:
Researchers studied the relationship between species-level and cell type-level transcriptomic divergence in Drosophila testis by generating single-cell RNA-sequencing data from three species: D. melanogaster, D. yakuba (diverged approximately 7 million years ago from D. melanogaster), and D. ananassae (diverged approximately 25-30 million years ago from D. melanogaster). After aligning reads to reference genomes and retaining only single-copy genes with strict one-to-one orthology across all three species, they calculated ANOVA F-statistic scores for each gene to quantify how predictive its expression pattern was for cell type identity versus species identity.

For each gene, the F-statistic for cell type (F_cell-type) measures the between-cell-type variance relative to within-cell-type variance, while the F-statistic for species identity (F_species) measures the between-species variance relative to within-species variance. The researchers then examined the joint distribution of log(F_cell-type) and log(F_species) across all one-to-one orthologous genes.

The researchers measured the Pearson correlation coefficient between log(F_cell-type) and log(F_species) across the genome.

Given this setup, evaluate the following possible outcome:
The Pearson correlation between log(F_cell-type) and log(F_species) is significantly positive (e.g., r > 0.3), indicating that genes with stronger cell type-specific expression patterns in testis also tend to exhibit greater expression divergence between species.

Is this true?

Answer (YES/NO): YES